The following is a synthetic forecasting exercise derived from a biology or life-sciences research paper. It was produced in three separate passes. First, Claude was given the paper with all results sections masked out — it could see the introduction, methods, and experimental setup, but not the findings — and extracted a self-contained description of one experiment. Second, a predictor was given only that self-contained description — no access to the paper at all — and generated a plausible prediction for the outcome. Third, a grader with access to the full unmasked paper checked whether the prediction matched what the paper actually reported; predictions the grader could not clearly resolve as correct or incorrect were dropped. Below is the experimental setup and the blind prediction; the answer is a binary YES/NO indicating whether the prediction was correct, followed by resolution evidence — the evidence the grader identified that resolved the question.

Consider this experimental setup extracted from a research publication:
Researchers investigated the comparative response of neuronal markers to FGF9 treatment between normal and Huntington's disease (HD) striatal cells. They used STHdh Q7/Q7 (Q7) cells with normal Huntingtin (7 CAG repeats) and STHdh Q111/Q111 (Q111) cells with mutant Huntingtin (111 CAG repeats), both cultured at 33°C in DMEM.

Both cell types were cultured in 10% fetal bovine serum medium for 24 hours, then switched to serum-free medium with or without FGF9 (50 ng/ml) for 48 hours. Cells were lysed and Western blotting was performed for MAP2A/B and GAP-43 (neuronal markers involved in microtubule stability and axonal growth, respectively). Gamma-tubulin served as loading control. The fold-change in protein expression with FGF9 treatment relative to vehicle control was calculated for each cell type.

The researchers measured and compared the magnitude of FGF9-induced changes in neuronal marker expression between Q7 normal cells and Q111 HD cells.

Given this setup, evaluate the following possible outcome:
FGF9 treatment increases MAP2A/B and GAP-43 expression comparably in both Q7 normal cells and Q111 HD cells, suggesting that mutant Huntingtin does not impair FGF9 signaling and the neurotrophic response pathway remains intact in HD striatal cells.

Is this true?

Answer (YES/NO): NO